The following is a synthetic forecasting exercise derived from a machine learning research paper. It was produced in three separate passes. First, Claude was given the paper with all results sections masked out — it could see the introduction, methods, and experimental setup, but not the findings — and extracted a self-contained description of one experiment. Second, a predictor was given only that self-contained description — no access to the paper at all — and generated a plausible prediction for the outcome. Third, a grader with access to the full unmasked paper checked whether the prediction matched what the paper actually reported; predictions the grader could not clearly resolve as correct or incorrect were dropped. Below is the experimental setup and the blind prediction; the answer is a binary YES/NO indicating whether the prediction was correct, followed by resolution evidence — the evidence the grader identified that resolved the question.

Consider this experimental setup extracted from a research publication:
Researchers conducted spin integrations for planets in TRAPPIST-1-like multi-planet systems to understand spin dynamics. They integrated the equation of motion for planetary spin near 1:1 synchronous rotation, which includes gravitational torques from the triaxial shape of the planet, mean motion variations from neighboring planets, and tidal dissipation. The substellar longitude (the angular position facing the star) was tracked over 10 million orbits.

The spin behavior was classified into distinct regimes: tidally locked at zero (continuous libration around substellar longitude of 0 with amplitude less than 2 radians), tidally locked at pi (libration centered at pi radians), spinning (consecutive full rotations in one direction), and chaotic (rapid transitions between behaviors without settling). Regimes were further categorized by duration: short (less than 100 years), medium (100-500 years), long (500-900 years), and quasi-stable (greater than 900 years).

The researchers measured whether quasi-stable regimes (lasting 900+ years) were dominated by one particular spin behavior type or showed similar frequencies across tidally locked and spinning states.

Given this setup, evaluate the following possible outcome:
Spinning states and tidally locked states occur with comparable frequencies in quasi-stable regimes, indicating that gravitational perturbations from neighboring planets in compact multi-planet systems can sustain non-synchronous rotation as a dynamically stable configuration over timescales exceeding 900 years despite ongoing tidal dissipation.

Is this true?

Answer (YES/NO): YES